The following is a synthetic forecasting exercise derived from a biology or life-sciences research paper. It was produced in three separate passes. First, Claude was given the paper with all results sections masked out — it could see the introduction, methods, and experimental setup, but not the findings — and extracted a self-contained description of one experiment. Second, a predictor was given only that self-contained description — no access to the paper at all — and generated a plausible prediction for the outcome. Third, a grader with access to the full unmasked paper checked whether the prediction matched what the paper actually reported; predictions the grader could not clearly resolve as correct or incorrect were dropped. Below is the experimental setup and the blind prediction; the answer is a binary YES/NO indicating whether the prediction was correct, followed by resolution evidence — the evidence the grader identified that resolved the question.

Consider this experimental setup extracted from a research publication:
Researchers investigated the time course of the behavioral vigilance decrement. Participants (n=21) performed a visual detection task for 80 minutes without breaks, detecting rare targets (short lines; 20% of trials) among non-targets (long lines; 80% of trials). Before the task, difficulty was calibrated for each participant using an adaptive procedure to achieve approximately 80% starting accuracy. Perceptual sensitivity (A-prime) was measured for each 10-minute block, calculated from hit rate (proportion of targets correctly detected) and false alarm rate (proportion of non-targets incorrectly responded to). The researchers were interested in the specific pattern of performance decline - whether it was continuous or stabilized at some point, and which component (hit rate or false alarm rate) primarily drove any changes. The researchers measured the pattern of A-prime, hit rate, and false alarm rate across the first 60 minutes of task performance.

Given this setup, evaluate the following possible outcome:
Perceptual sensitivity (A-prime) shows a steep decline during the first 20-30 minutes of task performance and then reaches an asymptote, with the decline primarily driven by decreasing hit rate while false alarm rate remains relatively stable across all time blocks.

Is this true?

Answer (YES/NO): YES